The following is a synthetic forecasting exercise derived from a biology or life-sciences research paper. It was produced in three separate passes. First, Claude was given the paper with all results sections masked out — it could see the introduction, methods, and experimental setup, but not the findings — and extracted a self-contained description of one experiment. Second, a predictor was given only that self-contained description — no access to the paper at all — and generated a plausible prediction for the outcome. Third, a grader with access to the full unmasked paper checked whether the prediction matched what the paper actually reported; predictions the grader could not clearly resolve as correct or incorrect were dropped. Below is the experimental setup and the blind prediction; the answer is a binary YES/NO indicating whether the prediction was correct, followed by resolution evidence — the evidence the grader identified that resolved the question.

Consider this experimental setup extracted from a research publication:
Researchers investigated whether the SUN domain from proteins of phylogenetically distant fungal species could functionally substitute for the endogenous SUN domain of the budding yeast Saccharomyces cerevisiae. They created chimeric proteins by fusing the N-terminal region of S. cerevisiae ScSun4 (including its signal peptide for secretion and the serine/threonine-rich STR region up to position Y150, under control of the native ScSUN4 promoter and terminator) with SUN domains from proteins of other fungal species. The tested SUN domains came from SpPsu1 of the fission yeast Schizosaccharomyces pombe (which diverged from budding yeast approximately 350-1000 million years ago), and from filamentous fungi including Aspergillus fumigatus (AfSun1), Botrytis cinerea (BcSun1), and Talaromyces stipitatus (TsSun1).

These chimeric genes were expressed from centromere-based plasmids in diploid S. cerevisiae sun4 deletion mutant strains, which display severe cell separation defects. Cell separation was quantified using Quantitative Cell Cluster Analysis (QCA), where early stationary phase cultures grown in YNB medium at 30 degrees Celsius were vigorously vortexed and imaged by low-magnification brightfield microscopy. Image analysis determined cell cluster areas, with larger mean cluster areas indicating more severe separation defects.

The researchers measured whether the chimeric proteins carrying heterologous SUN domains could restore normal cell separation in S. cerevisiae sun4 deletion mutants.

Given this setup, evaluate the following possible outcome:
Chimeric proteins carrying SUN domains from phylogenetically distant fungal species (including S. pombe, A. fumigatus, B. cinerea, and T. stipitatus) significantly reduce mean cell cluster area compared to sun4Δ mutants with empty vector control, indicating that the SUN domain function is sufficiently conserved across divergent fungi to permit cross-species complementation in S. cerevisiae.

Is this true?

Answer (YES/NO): NO